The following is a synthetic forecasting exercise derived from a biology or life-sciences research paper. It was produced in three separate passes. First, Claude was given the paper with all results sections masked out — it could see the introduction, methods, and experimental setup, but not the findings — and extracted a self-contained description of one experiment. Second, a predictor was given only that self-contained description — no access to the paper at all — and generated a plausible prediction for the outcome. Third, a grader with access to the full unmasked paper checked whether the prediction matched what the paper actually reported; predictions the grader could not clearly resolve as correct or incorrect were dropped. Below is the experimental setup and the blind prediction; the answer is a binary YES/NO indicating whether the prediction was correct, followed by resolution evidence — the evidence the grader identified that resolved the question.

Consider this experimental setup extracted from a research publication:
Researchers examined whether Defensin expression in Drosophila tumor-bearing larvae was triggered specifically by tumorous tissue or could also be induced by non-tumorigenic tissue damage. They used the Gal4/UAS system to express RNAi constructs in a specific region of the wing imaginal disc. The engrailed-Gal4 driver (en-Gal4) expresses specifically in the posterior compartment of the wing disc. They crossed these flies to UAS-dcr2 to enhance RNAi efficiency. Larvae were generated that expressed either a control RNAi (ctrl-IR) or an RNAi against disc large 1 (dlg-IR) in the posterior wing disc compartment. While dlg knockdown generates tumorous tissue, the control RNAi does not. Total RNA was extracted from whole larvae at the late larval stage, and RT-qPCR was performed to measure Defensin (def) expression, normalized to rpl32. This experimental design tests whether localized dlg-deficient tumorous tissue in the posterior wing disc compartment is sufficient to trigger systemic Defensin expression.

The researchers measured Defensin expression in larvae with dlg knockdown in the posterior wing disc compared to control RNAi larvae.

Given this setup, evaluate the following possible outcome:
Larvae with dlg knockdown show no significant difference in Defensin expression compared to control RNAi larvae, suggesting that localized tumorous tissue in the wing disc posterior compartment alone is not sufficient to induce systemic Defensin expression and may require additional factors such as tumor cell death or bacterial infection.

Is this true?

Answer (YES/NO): NO